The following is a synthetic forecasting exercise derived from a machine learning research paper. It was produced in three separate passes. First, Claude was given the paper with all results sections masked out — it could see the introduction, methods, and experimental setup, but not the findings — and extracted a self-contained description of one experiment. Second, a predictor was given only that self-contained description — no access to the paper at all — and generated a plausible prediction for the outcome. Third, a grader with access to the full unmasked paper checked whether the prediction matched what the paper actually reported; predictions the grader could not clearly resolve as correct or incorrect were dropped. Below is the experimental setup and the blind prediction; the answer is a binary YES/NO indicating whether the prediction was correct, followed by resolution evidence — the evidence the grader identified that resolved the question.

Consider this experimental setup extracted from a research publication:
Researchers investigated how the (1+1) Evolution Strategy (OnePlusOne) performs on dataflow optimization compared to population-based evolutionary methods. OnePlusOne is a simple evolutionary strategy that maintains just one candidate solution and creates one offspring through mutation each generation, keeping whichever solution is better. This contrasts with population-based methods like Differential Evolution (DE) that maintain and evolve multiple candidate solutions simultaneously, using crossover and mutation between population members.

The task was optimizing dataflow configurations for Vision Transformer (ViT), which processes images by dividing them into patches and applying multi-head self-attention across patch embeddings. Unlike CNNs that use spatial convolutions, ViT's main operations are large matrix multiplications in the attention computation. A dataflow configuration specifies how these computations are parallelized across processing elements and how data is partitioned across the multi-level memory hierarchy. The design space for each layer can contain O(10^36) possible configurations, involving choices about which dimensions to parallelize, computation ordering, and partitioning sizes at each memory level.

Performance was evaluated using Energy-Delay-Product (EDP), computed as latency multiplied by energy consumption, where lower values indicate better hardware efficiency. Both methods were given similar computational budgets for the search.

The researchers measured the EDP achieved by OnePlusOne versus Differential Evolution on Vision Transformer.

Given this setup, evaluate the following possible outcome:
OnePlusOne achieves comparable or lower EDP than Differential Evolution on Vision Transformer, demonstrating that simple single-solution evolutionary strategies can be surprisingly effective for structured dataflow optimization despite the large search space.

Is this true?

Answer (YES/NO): NO